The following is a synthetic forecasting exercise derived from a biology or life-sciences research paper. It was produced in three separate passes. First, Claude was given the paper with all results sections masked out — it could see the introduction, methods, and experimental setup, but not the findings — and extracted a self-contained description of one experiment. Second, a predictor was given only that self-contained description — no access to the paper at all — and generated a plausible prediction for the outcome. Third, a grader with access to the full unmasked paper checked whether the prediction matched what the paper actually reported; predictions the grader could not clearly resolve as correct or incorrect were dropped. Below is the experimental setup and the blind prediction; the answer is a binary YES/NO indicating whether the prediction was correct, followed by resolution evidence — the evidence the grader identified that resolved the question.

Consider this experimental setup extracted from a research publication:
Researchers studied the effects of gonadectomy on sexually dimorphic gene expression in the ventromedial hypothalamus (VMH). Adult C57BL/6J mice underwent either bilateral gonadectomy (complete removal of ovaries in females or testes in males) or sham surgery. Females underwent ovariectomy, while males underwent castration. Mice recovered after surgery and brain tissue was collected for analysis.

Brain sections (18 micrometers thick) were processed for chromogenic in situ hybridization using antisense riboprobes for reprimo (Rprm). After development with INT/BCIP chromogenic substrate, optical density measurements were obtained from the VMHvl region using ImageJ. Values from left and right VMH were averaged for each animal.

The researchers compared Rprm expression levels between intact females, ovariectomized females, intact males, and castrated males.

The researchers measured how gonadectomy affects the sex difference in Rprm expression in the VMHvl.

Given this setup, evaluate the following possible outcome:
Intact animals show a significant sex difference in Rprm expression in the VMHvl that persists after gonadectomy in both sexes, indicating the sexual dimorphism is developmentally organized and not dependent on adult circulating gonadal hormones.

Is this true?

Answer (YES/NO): YES